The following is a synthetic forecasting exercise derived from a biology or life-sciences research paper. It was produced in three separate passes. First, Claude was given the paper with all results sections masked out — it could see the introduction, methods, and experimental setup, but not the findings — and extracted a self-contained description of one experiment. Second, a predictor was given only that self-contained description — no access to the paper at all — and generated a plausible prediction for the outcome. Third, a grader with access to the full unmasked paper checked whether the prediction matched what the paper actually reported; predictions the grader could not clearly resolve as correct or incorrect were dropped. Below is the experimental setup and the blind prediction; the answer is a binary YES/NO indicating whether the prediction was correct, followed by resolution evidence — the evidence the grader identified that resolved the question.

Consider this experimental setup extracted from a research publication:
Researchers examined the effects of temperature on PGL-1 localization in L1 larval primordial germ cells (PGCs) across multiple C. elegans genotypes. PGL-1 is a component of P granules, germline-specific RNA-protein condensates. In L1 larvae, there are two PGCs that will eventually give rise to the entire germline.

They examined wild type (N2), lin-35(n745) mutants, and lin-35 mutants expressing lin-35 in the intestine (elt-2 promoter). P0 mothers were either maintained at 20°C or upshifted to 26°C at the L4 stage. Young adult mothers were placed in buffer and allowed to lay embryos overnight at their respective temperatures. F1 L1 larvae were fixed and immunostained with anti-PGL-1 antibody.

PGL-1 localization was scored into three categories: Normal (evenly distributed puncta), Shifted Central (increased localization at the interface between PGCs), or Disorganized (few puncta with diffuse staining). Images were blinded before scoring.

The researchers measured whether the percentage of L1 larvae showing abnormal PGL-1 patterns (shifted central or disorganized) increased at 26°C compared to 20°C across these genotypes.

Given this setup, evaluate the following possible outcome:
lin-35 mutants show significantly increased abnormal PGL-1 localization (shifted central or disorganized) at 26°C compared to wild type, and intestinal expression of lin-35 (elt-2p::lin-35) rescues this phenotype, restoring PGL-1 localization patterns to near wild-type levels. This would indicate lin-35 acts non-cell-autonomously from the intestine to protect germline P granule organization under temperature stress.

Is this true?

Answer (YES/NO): NO